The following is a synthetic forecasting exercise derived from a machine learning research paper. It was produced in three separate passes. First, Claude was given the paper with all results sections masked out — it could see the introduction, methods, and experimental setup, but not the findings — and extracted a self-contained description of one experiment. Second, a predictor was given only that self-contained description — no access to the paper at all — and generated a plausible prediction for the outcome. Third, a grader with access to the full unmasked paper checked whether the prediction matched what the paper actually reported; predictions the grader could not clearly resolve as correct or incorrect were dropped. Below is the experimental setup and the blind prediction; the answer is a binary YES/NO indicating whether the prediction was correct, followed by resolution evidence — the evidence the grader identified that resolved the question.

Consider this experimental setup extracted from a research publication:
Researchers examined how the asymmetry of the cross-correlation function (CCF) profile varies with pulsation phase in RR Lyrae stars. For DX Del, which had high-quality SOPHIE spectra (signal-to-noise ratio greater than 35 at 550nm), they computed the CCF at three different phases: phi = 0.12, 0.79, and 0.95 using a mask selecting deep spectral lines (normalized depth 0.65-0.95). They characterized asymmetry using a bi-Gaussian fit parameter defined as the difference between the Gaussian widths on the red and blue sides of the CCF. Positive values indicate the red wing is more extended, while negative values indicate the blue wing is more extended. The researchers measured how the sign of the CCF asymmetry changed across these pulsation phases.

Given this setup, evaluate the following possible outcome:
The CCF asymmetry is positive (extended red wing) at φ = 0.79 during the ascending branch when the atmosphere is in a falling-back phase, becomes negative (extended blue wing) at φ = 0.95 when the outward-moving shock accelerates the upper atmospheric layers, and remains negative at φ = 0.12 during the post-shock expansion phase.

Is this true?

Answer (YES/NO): NO